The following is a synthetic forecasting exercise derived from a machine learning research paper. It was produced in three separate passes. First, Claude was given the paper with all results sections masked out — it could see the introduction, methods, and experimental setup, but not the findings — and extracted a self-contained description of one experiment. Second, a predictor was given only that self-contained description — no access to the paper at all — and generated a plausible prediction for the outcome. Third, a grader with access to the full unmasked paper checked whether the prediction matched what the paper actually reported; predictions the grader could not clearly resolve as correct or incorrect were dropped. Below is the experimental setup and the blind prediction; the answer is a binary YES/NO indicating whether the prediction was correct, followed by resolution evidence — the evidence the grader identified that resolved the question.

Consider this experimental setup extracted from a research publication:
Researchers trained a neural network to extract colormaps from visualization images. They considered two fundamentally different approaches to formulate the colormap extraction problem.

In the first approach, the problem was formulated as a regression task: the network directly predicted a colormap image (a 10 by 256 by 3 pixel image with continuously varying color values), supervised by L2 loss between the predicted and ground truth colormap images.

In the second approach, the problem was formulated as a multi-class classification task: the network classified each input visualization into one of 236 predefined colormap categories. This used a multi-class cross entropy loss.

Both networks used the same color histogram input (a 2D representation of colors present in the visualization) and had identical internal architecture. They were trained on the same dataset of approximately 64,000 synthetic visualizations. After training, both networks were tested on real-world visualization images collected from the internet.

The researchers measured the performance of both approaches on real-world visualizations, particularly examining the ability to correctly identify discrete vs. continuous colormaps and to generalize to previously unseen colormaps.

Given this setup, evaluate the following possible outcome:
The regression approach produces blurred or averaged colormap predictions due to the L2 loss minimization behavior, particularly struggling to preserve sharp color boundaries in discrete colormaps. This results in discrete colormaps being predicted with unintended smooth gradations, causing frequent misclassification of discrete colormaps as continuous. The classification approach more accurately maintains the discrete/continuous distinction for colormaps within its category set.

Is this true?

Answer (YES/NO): NO